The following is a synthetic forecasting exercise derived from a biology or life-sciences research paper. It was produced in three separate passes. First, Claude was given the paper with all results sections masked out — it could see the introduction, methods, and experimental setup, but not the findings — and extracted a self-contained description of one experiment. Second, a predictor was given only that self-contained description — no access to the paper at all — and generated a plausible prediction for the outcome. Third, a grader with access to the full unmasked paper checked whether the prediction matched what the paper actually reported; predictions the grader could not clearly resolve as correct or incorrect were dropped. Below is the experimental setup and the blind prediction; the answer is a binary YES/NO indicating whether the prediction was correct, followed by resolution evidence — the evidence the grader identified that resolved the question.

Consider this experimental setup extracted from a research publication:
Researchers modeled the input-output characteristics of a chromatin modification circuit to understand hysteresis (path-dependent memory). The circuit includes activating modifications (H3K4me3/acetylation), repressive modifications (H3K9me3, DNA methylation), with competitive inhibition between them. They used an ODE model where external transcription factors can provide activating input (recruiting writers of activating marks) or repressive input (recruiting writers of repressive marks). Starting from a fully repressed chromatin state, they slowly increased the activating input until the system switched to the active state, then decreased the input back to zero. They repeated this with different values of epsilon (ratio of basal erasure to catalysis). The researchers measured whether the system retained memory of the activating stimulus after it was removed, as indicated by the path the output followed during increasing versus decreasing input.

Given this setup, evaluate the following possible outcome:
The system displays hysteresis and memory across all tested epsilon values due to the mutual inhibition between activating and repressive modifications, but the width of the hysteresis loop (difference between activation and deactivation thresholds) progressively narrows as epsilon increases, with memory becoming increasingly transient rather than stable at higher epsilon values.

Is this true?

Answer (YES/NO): NO